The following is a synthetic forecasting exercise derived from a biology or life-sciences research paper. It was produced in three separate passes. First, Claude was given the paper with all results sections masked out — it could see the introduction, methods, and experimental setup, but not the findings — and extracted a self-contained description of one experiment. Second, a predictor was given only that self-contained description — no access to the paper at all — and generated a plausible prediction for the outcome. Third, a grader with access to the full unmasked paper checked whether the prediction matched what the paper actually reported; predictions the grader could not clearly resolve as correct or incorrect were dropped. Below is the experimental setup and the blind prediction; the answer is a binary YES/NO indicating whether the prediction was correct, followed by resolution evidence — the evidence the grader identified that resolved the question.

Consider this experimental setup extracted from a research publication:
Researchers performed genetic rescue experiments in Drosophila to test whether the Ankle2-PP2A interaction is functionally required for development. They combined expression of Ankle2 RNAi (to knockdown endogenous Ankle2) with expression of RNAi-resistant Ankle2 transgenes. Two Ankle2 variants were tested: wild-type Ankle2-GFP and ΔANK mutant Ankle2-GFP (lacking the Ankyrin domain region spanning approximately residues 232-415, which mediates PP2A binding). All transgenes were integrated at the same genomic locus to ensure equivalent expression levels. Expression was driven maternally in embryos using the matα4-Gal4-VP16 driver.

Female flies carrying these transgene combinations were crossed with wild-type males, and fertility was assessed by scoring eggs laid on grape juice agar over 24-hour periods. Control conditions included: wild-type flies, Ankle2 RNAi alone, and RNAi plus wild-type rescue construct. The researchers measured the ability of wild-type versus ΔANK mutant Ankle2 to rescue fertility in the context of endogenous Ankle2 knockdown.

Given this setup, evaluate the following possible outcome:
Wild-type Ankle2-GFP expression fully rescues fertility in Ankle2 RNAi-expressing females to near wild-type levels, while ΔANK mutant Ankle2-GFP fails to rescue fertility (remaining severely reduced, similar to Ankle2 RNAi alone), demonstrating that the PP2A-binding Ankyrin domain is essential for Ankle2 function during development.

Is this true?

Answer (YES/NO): YES